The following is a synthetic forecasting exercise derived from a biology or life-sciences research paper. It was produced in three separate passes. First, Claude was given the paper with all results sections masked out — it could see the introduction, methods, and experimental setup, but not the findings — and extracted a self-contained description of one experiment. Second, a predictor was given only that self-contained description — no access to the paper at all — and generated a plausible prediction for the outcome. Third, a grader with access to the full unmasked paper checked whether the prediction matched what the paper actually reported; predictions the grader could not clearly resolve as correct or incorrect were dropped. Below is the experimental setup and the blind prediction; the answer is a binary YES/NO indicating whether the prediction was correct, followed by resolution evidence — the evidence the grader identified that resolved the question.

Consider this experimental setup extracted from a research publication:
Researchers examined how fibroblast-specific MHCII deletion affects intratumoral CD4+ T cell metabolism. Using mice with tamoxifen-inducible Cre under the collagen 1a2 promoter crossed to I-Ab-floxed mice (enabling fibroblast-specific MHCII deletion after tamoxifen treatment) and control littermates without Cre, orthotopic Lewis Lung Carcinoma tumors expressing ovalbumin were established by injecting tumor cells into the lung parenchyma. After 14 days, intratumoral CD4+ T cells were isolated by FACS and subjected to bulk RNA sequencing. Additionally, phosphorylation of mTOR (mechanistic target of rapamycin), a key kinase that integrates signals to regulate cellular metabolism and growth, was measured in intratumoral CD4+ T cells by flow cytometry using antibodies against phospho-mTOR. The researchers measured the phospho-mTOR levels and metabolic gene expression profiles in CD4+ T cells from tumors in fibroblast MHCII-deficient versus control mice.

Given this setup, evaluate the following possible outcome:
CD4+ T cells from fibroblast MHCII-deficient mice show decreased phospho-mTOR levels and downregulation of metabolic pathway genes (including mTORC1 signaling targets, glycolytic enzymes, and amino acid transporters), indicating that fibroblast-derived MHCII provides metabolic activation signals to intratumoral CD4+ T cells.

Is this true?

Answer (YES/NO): NO